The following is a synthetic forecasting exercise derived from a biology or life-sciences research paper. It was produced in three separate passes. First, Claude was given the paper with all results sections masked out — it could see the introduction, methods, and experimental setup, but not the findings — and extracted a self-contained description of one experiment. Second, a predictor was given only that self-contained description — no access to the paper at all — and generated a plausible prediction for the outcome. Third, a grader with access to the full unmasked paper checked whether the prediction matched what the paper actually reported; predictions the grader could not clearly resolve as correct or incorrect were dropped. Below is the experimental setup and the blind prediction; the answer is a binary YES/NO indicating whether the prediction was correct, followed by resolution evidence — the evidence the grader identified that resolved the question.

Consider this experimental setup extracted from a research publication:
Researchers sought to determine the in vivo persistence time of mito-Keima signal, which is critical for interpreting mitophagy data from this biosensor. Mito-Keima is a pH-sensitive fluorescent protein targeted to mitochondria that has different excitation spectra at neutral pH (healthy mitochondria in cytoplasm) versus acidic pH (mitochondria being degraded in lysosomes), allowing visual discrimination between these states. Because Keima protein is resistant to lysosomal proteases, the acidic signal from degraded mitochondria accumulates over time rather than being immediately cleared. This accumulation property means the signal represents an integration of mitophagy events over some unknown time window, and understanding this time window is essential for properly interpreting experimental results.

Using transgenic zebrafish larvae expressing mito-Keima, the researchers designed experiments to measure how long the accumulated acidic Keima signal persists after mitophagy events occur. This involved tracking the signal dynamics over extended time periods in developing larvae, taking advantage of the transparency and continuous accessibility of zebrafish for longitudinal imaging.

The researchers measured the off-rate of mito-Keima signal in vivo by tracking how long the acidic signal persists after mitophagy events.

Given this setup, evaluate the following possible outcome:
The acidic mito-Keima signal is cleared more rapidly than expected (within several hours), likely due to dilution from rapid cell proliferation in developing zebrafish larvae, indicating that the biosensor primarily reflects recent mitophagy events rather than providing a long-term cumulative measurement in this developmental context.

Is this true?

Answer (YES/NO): NO